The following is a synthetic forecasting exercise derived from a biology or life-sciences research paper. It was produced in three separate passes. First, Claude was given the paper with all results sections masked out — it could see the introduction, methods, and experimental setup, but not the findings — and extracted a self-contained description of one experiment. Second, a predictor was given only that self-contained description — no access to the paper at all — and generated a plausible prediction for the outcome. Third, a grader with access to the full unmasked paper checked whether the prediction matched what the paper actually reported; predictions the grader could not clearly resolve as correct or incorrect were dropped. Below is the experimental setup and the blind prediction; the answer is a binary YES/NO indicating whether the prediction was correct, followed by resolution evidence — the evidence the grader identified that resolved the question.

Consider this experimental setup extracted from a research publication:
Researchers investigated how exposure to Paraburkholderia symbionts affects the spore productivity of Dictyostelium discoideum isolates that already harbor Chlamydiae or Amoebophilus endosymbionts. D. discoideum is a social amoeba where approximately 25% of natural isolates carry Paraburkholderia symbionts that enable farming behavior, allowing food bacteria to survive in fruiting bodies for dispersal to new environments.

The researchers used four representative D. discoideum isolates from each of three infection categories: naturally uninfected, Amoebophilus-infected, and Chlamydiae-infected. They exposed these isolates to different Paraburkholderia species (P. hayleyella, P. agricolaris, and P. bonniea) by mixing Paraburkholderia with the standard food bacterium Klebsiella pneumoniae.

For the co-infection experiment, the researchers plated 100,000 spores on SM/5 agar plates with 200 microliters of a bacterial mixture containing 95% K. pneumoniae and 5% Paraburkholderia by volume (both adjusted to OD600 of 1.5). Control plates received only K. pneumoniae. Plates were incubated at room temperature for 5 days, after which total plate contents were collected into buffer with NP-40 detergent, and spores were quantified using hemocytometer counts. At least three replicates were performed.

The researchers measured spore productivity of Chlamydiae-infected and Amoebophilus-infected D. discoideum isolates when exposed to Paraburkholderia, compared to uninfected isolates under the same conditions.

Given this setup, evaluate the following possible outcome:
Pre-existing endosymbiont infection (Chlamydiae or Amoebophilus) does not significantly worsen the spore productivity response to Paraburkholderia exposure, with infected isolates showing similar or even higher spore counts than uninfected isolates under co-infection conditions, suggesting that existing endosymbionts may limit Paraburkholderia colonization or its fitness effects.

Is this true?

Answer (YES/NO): NO